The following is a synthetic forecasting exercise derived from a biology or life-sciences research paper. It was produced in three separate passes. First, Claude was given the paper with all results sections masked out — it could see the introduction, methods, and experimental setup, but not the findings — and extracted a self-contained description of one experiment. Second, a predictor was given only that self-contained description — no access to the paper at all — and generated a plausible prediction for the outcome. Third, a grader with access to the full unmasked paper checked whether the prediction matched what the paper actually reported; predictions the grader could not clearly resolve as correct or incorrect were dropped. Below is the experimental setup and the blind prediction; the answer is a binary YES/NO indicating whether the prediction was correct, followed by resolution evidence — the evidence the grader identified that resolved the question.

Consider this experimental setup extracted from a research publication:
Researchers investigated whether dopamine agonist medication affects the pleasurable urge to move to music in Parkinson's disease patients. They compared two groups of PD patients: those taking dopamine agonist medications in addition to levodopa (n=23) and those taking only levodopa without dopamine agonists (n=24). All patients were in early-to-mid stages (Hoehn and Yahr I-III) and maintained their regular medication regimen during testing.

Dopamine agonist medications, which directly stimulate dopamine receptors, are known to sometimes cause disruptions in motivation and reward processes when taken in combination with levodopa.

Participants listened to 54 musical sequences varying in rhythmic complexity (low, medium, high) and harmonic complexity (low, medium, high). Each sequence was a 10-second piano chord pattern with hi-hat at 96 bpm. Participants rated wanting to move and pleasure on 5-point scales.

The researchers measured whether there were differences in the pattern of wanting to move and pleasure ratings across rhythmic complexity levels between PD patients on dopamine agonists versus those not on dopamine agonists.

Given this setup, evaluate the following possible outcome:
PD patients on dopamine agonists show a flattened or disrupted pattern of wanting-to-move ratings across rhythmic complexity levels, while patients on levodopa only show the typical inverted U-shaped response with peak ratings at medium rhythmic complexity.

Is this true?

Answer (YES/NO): NO